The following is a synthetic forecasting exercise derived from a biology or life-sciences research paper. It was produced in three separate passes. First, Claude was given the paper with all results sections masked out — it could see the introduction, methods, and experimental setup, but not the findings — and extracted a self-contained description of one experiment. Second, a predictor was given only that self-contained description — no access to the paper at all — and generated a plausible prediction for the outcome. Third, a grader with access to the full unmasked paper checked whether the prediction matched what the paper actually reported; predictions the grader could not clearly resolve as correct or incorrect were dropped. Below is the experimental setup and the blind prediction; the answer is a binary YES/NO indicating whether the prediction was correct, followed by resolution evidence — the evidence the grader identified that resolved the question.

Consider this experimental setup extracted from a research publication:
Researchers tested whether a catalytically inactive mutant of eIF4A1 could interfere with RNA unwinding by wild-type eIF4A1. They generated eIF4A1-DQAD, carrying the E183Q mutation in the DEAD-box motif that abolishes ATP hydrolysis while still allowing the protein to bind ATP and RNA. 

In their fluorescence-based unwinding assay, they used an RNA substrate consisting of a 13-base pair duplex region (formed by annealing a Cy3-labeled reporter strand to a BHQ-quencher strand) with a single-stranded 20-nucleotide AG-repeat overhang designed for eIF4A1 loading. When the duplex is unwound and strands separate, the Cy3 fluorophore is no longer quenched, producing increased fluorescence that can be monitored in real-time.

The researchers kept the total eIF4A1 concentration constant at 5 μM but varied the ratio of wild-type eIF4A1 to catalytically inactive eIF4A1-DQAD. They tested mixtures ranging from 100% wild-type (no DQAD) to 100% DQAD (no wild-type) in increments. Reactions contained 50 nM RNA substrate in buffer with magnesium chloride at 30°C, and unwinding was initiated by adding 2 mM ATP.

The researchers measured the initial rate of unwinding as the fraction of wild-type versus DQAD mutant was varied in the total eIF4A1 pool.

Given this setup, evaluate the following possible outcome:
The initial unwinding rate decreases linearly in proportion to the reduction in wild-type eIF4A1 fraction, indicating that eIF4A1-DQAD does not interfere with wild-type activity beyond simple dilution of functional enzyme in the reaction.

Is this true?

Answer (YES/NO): NO